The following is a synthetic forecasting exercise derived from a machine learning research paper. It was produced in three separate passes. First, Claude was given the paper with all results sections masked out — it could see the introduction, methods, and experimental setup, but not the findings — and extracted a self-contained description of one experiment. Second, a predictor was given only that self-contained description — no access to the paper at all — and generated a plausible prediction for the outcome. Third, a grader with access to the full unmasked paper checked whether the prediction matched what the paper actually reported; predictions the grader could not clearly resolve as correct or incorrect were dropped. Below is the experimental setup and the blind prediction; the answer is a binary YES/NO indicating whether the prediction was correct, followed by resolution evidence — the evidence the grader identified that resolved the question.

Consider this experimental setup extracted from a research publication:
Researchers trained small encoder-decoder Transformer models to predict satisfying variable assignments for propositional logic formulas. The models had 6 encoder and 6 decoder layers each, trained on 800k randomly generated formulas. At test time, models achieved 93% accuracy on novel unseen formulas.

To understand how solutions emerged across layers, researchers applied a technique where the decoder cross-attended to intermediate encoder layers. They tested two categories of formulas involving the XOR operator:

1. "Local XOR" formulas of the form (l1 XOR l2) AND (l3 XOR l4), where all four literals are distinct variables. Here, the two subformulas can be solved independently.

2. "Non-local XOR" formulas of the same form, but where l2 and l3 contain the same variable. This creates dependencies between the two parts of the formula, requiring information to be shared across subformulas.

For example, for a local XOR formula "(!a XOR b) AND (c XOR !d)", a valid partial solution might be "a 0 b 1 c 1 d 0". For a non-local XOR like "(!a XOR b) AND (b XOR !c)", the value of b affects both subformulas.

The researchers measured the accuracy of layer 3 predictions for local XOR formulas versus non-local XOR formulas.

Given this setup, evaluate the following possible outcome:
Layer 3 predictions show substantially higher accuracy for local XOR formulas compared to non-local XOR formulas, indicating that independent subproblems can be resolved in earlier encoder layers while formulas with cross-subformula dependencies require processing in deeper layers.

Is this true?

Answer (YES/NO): NO